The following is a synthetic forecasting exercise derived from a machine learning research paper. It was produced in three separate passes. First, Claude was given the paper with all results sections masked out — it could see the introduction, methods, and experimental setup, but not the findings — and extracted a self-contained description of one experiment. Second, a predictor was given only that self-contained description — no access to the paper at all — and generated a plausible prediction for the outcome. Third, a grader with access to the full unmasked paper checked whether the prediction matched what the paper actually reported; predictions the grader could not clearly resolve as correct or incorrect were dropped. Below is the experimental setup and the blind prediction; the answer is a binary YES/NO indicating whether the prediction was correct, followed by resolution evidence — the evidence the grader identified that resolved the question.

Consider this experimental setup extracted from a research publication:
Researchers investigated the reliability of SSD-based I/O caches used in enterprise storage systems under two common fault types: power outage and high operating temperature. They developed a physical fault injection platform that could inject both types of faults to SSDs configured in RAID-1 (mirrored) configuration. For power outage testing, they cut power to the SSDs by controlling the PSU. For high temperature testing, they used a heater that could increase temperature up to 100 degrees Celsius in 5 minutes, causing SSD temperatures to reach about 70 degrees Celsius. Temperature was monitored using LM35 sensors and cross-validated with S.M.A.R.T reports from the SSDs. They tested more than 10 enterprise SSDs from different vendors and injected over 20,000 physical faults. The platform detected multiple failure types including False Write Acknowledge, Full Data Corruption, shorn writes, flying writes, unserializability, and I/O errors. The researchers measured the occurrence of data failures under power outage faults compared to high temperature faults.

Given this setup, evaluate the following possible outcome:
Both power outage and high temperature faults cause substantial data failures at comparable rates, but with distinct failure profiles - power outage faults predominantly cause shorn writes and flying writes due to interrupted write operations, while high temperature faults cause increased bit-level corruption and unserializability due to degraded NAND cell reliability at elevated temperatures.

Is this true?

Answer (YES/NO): NO